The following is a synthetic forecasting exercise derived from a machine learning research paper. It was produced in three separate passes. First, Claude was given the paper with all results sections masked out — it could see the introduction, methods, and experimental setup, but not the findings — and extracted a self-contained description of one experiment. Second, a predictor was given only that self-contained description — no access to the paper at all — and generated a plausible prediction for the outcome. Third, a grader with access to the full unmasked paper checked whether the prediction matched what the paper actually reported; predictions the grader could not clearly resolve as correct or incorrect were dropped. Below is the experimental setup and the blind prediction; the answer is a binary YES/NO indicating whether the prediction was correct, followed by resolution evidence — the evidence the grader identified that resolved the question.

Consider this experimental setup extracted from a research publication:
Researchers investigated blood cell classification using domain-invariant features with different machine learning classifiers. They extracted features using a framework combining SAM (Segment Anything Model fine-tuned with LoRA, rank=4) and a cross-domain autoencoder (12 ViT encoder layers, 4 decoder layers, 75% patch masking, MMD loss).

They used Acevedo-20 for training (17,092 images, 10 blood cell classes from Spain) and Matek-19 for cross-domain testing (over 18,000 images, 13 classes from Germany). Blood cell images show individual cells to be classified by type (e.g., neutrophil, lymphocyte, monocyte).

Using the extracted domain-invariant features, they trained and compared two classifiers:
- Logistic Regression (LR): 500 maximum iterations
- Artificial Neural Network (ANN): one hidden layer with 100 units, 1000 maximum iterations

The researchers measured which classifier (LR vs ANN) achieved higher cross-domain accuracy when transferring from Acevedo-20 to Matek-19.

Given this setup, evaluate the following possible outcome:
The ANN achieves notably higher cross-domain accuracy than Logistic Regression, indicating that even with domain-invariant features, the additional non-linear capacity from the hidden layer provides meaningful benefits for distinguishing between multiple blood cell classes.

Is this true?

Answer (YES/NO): NO